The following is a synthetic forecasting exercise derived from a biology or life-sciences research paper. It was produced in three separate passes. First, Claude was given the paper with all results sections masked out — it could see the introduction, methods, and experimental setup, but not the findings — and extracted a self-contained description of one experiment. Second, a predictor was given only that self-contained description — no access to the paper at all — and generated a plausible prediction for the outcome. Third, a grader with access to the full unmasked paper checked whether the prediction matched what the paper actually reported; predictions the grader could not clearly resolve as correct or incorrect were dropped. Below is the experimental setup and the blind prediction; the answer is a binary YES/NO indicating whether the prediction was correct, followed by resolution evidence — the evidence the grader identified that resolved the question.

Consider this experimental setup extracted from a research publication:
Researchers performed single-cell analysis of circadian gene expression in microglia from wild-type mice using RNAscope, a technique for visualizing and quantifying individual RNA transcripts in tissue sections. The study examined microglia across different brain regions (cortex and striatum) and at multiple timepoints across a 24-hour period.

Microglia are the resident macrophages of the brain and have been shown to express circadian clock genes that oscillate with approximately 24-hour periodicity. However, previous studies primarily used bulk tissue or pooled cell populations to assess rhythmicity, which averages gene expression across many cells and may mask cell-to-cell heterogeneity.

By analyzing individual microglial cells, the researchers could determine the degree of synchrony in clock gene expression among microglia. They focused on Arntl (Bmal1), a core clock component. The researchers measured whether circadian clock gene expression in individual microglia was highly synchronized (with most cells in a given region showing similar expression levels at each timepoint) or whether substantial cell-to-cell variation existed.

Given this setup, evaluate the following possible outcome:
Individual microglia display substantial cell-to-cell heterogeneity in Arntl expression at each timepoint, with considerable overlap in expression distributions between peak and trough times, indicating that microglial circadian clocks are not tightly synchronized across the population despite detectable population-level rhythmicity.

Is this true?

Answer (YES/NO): YES